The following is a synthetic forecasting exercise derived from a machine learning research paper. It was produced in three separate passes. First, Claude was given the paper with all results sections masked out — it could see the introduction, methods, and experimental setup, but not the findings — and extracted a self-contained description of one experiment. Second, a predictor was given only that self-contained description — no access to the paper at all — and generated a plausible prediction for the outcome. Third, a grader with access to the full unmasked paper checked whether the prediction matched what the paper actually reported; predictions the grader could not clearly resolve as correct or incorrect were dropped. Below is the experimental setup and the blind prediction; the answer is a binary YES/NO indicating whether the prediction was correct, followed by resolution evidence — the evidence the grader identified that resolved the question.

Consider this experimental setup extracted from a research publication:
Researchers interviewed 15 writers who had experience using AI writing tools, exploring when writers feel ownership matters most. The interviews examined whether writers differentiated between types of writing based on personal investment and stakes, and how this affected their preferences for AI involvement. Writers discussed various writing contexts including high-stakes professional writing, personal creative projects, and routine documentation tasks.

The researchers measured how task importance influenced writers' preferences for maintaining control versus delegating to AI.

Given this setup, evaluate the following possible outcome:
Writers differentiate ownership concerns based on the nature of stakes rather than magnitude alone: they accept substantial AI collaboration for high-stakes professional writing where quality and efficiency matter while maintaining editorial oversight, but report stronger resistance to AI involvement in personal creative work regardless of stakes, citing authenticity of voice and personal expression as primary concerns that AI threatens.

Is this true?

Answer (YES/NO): NO